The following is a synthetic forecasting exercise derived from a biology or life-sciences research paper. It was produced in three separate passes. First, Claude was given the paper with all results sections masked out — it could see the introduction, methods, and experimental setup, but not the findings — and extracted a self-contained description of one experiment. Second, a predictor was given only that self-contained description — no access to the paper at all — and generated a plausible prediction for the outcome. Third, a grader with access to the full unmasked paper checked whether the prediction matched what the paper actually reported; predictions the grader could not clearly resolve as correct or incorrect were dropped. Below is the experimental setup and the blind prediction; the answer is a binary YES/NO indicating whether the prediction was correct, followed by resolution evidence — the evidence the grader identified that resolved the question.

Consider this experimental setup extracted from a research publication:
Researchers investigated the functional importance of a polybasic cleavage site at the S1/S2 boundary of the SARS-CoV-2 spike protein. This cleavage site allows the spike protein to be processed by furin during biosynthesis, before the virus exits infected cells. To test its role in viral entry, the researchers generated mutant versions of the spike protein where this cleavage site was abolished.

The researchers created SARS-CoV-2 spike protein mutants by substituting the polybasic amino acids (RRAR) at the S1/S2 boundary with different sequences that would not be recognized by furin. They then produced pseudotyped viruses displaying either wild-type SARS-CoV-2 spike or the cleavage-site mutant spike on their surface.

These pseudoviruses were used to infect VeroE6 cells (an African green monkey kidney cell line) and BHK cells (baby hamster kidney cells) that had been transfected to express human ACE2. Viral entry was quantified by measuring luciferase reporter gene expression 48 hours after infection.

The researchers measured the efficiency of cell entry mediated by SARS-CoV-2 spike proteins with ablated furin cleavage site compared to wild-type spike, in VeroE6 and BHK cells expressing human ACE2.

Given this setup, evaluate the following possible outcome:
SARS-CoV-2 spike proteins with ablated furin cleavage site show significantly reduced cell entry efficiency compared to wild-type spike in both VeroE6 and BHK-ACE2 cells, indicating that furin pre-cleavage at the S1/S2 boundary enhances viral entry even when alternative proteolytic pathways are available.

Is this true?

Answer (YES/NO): NO